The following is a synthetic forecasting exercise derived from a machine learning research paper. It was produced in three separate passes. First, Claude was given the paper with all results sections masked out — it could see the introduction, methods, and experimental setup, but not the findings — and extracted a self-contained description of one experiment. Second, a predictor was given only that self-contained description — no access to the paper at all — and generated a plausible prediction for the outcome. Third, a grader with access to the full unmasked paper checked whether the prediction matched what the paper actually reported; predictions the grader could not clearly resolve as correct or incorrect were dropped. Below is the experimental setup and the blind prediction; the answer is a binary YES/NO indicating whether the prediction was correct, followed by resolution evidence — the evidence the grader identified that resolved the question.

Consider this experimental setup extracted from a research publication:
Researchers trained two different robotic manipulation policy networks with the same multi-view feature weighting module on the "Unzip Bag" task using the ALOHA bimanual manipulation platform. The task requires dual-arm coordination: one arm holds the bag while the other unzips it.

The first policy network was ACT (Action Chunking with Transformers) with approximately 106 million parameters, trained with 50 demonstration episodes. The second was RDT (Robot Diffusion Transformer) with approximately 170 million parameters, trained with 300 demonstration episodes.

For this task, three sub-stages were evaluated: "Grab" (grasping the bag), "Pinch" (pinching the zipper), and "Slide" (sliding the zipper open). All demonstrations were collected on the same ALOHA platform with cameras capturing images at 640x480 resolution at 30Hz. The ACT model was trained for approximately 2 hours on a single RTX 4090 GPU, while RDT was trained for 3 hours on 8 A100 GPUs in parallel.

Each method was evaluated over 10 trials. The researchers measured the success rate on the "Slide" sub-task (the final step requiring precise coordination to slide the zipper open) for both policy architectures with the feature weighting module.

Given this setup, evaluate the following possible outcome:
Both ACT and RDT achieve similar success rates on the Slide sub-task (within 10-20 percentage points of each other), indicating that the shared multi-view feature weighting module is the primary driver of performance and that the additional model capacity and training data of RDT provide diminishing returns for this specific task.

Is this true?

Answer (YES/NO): NO